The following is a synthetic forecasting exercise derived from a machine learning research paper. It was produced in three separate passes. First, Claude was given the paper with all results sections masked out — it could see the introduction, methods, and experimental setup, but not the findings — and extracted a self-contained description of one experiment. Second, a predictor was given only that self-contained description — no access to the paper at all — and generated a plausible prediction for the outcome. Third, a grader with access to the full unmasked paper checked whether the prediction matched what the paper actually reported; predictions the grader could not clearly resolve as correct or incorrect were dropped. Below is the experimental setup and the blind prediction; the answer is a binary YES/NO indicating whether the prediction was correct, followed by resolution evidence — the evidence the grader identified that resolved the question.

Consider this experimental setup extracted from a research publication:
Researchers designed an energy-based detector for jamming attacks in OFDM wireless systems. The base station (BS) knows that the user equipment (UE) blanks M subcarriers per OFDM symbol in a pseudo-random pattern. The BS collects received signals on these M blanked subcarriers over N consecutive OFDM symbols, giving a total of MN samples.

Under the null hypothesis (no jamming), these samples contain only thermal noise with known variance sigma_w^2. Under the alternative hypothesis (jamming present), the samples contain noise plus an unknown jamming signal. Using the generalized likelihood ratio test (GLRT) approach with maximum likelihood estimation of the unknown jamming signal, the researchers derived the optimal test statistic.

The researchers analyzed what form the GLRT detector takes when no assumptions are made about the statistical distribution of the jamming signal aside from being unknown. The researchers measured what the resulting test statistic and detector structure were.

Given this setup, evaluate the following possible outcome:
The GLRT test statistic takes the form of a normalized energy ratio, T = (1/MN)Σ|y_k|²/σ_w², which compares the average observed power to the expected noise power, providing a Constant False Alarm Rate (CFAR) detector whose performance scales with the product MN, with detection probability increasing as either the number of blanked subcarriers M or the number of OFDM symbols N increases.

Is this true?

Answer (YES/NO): NO